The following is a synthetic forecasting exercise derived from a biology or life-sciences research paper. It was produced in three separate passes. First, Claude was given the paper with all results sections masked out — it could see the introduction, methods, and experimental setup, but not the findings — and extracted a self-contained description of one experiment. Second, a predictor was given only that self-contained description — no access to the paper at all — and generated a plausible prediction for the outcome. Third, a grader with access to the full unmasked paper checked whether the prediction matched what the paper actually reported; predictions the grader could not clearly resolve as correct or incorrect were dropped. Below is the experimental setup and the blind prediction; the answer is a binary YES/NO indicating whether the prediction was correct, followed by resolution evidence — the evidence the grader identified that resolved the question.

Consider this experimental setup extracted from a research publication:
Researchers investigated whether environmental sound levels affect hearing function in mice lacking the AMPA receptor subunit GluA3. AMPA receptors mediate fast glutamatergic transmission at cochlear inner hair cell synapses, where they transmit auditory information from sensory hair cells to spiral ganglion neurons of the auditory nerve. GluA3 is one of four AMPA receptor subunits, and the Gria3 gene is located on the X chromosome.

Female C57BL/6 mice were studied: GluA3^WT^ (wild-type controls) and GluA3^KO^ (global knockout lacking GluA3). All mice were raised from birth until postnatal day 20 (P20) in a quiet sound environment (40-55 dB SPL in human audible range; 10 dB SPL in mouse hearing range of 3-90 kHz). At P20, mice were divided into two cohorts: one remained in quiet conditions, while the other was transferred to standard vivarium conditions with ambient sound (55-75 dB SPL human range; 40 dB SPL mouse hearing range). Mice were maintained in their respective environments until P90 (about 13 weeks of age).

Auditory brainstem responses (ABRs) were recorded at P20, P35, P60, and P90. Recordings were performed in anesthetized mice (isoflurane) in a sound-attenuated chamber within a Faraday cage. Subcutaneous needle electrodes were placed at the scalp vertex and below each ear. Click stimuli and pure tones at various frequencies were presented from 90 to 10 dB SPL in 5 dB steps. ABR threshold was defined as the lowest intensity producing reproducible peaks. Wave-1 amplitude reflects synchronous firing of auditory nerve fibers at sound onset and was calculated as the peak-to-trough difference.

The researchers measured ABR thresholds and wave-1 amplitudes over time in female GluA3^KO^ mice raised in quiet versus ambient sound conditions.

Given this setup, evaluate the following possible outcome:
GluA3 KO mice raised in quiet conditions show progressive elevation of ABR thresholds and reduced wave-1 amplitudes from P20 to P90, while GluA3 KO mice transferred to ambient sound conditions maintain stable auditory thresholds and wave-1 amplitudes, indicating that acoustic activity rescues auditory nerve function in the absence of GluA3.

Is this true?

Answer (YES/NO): NO